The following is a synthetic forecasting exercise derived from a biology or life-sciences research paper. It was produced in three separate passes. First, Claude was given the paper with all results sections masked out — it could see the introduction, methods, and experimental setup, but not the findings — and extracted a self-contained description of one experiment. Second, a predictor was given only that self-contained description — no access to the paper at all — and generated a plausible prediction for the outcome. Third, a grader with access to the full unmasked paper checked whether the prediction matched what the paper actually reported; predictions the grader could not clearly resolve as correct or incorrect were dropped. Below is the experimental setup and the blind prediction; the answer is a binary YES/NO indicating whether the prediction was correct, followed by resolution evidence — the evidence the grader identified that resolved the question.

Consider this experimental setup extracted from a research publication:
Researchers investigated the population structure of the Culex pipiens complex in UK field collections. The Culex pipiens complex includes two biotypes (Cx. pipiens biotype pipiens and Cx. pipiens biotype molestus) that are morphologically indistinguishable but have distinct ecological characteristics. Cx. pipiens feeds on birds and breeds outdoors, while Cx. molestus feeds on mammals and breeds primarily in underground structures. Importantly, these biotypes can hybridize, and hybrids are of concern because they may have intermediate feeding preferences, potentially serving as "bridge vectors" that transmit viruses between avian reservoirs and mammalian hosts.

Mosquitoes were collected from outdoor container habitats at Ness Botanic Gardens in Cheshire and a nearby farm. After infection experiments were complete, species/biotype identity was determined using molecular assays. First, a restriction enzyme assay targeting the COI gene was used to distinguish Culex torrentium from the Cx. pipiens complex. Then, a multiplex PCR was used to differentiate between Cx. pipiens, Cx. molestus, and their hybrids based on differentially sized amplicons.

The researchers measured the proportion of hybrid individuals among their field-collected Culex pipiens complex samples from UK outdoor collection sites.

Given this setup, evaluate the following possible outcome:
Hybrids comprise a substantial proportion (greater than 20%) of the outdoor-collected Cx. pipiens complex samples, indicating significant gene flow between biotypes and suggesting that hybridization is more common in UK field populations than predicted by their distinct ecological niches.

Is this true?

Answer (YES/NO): NO